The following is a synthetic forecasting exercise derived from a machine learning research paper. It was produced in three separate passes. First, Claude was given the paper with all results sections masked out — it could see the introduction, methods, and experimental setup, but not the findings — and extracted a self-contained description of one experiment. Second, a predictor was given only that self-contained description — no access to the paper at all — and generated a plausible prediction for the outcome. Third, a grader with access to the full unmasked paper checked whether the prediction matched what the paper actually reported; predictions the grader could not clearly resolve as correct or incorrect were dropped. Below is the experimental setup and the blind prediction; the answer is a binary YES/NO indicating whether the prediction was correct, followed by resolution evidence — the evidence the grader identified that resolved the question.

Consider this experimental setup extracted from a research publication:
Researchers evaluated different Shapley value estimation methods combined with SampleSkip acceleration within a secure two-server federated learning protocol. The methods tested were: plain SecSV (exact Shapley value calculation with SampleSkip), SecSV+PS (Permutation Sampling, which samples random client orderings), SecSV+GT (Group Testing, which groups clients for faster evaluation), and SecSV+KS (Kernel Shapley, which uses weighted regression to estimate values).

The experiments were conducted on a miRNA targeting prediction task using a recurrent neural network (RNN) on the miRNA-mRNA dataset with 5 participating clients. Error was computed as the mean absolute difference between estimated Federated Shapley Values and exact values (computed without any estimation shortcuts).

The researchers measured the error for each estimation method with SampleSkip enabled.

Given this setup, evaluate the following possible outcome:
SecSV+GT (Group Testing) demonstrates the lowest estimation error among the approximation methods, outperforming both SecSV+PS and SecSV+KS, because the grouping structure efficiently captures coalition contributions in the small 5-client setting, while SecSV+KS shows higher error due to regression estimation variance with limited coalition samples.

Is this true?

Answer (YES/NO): NO